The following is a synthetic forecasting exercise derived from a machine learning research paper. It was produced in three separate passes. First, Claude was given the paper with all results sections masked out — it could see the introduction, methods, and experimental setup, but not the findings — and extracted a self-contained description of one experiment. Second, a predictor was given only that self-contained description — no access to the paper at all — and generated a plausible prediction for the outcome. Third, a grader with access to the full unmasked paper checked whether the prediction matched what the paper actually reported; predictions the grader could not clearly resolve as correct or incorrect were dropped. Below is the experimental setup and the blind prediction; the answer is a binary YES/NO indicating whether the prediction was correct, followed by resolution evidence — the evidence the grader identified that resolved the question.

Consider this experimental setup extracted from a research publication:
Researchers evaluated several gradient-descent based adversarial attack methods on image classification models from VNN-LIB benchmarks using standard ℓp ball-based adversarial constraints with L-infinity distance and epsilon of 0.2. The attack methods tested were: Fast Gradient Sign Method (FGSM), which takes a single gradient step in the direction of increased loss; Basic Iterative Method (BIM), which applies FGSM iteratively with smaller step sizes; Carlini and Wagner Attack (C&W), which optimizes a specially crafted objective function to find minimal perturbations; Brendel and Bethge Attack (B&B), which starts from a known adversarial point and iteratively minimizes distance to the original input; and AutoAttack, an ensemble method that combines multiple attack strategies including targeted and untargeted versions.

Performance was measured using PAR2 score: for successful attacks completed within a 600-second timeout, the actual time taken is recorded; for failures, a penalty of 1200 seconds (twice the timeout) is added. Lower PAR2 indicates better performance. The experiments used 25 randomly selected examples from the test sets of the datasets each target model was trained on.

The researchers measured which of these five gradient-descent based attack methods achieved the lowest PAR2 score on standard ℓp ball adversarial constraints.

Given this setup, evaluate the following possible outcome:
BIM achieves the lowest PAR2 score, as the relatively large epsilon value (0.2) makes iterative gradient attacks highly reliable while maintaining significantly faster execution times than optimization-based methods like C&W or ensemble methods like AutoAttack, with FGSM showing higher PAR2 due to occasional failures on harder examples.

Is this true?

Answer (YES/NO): NO